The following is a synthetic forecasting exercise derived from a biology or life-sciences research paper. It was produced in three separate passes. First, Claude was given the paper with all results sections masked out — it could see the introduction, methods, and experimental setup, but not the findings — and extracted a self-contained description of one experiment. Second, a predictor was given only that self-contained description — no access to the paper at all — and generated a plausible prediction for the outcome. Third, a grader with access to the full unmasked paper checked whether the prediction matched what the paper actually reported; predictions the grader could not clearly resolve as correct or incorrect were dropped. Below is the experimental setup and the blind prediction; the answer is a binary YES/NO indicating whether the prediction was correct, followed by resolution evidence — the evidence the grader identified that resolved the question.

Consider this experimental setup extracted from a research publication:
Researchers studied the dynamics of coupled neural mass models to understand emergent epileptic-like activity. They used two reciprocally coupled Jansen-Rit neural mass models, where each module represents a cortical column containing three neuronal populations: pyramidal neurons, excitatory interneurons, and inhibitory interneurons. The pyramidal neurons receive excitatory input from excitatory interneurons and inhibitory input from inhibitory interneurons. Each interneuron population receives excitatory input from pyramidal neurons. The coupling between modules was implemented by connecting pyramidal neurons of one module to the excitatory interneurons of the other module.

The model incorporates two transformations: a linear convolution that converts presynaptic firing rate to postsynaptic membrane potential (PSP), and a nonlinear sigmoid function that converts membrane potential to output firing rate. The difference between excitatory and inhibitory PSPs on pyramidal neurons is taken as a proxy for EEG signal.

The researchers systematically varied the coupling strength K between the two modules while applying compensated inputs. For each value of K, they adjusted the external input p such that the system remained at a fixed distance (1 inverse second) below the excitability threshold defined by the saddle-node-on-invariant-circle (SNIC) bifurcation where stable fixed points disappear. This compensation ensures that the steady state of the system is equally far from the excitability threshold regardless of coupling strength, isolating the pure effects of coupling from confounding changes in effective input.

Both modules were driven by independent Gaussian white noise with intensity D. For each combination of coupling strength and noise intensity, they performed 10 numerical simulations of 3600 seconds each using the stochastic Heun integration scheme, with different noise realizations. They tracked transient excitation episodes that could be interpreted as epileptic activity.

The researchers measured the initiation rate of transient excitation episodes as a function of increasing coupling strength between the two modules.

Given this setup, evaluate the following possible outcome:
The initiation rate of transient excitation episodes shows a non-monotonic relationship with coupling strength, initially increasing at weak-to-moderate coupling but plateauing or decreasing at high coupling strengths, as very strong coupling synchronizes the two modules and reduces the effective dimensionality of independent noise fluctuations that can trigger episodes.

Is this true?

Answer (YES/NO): YES